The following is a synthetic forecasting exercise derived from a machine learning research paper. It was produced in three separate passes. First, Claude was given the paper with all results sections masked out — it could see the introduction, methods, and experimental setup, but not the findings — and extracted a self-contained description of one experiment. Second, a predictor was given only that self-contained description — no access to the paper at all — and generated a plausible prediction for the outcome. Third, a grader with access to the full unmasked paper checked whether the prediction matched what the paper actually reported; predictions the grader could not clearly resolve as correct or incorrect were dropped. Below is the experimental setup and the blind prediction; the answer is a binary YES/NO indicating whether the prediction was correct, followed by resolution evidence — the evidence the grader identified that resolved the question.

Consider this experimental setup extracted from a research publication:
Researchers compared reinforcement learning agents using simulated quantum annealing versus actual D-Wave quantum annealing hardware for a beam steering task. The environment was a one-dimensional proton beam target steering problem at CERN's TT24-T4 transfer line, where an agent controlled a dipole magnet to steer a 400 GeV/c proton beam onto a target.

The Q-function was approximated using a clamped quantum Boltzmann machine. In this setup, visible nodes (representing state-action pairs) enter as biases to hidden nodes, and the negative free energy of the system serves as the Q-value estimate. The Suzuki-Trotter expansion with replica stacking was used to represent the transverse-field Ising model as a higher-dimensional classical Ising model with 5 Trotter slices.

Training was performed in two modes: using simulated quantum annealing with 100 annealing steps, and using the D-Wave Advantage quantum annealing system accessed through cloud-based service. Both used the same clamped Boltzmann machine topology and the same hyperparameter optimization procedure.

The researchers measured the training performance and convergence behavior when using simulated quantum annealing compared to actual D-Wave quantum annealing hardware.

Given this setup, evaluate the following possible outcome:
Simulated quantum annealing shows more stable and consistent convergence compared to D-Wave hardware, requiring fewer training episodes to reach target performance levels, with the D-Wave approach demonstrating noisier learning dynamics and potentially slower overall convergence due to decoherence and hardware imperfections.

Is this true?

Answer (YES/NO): NO